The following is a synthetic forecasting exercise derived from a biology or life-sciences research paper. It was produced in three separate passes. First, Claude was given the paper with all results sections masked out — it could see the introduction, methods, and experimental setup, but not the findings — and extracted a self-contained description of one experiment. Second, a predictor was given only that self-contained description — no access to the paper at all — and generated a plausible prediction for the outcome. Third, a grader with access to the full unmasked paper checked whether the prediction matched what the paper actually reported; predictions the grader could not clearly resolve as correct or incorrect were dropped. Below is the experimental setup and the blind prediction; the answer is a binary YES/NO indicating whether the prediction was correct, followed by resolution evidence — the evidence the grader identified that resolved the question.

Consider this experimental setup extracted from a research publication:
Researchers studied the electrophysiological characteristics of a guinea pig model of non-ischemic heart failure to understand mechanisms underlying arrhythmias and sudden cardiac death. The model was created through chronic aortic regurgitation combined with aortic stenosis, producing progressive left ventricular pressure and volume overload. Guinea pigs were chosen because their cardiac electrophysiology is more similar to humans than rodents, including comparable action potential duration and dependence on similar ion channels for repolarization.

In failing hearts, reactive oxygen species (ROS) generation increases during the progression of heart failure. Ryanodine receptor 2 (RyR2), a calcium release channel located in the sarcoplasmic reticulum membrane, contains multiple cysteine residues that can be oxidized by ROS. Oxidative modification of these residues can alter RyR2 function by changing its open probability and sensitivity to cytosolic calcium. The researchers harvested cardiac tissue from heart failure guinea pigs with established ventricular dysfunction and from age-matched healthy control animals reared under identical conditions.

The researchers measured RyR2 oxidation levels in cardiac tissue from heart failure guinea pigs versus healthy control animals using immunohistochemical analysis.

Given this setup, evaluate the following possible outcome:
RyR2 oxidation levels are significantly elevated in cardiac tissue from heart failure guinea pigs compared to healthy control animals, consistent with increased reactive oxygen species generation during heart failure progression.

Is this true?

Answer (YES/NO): YES